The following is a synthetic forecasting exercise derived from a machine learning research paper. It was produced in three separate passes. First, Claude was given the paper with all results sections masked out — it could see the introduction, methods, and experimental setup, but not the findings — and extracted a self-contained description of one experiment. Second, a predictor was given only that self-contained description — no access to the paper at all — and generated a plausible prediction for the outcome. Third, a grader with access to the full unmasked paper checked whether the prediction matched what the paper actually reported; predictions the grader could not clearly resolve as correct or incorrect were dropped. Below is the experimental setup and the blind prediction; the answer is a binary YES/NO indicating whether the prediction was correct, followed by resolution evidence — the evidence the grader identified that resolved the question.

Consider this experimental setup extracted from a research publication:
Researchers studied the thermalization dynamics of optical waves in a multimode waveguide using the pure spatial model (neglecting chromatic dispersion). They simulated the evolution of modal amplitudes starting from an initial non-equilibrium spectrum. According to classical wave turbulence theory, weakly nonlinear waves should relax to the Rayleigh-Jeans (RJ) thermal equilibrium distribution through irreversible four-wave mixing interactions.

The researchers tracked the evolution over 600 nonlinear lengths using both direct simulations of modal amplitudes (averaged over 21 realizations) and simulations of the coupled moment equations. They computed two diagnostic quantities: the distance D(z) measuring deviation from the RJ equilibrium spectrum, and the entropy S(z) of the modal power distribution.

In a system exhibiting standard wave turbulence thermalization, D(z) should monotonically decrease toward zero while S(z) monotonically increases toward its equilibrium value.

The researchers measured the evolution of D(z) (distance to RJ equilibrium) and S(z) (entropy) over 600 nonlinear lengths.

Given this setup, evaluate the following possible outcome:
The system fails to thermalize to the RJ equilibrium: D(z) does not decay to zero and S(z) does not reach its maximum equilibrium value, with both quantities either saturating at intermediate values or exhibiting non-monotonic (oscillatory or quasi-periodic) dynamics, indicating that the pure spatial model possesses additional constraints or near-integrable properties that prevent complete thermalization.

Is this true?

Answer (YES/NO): YES